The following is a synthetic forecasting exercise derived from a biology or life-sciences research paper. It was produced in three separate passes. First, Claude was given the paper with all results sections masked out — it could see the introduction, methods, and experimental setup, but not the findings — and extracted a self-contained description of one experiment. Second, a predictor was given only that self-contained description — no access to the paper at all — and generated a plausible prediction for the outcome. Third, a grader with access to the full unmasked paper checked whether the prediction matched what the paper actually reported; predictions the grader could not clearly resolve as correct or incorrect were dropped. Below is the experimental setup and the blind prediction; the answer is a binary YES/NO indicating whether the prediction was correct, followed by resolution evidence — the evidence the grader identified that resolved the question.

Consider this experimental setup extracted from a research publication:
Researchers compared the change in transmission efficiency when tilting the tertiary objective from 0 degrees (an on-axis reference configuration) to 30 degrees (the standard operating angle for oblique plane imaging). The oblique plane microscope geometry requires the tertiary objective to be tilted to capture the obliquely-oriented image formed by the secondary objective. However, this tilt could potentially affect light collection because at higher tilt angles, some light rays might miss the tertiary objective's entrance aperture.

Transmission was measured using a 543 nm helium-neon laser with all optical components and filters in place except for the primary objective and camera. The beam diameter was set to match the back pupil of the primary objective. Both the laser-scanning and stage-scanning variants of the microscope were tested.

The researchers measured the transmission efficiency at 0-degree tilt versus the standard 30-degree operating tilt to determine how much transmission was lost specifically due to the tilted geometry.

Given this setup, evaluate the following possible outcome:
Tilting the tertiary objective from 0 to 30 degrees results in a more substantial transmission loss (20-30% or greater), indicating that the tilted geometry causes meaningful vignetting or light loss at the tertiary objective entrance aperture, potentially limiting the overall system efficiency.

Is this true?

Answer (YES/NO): NO